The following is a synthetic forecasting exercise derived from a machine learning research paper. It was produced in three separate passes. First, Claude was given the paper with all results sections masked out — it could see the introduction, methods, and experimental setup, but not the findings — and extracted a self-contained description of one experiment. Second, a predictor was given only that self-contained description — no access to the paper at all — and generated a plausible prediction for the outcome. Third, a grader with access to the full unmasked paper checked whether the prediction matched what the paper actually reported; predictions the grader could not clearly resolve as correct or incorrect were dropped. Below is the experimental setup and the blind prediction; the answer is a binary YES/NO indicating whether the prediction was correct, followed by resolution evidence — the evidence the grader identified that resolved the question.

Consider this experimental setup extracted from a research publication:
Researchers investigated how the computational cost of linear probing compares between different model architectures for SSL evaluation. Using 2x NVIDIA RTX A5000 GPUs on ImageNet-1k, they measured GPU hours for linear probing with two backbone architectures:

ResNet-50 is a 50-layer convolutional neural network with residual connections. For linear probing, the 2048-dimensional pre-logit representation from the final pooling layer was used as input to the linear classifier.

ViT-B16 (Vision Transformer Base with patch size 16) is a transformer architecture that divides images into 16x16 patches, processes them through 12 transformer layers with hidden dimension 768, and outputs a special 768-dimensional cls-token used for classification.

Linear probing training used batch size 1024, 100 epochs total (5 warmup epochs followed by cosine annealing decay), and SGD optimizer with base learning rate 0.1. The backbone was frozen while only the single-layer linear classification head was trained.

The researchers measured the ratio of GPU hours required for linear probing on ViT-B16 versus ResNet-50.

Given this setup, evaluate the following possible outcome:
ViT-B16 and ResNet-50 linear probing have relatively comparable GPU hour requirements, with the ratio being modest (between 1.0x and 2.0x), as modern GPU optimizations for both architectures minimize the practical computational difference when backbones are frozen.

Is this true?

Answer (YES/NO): YES